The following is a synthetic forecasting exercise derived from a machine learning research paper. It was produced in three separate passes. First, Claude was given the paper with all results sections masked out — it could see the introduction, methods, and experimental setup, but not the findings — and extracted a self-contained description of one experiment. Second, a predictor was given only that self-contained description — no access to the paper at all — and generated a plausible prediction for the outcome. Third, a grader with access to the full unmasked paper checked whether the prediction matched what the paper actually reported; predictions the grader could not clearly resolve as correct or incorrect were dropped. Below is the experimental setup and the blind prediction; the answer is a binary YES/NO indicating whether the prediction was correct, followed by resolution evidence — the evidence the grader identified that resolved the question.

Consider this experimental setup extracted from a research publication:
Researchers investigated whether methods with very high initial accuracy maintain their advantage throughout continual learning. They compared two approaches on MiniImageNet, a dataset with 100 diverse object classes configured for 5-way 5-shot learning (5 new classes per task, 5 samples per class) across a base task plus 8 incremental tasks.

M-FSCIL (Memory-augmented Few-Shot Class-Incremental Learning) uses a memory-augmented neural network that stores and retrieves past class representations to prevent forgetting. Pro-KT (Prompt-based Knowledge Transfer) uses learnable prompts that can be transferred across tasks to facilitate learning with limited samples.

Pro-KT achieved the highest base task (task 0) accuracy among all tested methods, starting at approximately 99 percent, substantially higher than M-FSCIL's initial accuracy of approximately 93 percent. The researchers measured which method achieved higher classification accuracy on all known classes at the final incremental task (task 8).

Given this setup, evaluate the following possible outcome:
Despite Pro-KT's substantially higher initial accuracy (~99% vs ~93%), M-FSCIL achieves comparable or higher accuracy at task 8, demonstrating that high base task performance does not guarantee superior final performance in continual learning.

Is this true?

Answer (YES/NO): YES